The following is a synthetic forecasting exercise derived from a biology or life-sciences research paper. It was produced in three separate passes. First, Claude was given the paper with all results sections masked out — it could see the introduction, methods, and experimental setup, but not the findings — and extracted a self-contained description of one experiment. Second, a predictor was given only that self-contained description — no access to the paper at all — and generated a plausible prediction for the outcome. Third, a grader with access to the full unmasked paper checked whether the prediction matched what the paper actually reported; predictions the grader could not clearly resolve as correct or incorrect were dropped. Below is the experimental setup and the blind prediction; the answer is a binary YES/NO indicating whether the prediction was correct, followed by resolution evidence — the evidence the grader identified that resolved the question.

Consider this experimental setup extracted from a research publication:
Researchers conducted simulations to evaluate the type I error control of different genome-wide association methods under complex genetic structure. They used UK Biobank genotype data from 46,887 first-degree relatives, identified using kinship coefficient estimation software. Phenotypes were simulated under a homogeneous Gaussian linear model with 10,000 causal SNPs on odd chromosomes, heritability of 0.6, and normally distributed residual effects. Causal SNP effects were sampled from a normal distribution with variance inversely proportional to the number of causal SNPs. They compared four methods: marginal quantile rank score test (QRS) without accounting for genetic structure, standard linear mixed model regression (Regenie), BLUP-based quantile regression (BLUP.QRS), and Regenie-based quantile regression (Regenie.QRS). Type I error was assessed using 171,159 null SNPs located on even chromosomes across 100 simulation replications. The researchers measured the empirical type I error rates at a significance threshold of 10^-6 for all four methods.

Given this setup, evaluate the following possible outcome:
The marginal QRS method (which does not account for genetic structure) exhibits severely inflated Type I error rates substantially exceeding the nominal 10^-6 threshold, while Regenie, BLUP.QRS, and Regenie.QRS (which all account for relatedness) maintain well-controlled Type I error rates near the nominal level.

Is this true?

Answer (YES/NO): NO